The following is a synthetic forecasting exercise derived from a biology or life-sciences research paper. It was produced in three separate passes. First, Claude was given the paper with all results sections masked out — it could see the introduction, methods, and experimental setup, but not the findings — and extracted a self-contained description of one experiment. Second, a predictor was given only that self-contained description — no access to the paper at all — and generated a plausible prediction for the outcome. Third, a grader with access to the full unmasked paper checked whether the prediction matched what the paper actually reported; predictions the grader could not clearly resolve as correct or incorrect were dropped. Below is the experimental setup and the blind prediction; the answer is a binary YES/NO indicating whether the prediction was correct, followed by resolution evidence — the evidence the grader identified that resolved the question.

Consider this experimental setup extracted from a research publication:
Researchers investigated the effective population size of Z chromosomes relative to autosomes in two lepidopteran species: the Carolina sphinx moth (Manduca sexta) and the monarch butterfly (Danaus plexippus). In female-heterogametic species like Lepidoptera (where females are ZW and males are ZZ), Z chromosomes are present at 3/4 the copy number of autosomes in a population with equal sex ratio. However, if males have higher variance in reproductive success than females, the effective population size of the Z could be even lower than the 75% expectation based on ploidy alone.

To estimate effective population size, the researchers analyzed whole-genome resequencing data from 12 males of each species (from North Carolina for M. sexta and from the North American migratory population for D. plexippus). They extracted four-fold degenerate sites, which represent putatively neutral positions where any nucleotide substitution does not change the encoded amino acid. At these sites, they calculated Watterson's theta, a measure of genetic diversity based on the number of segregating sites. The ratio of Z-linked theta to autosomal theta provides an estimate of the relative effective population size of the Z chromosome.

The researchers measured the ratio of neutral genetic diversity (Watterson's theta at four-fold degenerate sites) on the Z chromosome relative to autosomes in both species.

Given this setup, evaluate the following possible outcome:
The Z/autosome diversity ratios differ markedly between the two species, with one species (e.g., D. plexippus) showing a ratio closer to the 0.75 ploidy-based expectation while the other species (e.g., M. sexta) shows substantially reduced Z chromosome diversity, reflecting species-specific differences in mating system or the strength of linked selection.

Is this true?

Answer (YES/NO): YES